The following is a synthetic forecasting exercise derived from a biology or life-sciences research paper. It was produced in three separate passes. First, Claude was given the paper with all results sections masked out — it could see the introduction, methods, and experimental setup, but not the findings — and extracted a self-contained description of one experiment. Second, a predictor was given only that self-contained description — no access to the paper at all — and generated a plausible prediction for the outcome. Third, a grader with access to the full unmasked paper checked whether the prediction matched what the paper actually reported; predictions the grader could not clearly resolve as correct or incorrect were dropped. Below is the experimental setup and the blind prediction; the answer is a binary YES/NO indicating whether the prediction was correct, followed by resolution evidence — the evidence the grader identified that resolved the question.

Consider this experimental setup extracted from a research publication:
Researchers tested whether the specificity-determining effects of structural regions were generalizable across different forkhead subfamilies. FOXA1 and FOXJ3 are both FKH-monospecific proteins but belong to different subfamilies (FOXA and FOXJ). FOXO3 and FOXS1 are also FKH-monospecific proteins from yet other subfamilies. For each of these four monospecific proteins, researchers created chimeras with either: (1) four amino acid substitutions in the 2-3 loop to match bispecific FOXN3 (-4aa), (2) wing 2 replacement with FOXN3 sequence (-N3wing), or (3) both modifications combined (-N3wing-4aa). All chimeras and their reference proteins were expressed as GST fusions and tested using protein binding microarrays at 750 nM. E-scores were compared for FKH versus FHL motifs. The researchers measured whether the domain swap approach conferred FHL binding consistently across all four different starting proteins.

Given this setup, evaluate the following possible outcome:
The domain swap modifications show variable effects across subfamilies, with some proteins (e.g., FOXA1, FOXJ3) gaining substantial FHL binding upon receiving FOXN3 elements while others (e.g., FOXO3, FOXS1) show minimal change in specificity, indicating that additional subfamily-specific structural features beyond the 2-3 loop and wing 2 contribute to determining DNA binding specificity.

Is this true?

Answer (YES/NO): YES